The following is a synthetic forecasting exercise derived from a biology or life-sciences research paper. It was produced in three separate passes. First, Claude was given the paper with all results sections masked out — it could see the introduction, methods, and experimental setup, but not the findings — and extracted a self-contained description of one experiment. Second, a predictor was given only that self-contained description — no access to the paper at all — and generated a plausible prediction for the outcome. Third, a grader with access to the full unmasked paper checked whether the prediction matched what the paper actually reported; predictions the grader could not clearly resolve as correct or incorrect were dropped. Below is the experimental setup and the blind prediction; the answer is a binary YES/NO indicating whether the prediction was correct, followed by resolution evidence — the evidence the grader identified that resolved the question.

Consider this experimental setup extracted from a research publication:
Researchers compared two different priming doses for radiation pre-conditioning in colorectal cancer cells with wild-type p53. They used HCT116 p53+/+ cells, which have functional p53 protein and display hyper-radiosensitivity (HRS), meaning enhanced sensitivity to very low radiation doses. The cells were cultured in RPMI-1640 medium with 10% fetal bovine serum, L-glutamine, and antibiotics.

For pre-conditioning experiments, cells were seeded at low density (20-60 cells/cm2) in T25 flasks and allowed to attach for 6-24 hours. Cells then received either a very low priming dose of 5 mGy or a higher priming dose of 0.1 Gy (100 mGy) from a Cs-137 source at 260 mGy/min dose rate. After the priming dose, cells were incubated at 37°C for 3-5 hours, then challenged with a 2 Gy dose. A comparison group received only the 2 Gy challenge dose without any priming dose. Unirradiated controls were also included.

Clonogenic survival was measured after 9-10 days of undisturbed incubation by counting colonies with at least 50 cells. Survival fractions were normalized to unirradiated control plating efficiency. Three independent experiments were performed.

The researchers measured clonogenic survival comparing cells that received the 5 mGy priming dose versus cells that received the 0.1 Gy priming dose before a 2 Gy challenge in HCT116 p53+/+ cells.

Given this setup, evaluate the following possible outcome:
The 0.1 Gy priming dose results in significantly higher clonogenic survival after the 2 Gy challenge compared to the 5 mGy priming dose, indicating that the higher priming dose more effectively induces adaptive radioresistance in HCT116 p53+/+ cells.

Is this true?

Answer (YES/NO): NO